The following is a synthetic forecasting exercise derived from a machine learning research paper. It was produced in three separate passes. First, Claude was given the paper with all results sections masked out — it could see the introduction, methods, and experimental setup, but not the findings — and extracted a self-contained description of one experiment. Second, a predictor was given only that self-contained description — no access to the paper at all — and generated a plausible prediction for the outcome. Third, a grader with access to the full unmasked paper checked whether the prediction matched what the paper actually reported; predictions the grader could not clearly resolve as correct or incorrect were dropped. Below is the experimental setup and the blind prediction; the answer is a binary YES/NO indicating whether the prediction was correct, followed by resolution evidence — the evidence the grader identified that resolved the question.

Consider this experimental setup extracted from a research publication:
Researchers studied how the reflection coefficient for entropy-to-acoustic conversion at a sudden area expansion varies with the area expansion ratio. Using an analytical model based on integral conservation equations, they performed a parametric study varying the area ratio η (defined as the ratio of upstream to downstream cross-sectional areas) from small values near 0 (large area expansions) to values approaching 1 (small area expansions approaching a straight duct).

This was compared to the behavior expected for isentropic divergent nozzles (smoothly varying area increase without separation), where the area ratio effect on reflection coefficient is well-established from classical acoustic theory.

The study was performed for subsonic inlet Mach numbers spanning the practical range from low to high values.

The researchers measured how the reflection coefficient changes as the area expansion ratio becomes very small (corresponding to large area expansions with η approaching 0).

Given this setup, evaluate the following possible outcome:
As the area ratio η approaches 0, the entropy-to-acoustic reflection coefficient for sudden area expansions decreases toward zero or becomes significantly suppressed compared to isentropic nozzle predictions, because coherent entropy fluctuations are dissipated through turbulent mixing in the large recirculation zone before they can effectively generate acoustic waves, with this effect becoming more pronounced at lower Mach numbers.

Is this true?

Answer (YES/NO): NO